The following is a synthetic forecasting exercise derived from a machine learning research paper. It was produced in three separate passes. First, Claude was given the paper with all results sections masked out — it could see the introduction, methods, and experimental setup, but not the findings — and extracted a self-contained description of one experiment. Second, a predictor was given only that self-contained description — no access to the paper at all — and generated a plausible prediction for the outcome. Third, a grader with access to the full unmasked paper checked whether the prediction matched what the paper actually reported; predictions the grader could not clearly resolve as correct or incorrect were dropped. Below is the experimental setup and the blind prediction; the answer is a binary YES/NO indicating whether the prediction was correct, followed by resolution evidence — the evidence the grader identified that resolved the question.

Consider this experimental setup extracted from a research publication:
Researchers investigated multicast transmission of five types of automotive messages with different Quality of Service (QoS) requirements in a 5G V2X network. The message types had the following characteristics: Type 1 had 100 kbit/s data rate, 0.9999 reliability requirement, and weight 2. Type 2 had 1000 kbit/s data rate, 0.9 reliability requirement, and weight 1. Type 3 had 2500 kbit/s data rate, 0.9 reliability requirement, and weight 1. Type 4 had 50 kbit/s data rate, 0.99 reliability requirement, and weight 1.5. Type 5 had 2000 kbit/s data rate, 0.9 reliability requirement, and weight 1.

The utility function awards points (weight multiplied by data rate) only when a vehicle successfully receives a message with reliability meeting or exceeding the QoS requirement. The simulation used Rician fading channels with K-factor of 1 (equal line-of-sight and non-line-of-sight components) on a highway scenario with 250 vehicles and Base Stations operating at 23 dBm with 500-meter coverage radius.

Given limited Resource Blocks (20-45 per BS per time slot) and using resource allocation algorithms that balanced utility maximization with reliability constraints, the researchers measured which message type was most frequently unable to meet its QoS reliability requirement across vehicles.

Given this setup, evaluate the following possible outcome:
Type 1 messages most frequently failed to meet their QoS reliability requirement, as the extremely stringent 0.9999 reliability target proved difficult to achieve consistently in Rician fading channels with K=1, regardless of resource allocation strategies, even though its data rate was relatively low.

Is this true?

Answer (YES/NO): NO